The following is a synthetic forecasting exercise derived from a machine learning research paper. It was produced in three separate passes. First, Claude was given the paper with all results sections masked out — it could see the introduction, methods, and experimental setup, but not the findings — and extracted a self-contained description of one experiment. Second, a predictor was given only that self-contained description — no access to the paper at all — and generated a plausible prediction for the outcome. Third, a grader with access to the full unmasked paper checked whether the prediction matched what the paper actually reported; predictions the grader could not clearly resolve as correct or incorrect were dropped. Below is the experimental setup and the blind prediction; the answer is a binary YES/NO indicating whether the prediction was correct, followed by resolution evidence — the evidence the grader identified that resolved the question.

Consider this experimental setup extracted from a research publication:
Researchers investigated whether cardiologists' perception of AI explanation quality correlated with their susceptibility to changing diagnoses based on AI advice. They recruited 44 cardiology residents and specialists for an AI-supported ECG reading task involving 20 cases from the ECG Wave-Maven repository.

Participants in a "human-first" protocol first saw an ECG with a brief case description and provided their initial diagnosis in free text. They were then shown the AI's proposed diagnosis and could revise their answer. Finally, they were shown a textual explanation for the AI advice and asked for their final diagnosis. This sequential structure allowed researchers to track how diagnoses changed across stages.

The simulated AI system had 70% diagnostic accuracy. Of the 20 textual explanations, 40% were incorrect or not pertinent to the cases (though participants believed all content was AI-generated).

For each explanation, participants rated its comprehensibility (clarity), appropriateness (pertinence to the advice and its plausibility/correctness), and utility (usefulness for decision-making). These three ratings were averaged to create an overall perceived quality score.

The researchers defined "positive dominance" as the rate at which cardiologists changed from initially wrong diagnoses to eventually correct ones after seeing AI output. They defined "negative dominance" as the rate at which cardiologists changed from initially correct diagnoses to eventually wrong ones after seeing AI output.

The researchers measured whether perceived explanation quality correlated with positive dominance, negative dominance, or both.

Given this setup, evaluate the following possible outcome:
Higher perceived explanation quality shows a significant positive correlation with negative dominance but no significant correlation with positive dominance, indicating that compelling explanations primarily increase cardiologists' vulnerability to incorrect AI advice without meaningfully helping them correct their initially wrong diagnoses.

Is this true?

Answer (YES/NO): NO